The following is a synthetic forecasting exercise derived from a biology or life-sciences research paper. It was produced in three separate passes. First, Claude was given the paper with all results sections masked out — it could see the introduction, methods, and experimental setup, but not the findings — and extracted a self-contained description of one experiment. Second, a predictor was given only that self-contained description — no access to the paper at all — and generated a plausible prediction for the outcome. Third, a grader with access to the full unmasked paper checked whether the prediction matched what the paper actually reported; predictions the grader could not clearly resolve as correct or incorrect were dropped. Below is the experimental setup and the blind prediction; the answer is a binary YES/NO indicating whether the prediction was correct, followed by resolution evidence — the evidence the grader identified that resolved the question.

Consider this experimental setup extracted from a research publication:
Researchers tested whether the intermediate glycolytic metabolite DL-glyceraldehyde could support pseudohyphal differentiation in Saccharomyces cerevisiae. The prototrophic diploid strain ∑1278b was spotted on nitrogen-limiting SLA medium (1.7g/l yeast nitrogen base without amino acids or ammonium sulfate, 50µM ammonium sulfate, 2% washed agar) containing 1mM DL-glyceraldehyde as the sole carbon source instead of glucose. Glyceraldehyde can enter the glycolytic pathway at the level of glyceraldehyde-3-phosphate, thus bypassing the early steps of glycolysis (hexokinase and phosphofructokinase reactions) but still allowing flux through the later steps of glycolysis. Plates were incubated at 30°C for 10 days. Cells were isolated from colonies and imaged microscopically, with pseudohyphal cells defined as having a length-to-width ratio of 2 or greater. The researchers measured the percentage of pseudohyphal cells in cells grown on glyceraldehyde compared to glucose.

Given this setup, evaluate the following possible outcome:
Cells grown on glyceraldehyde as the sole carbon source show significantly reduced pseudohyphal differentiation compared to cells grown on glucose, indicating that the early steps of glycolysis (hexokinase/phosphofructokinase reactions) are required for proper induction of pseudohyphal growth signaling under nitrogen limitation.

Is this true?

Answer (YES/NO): YES